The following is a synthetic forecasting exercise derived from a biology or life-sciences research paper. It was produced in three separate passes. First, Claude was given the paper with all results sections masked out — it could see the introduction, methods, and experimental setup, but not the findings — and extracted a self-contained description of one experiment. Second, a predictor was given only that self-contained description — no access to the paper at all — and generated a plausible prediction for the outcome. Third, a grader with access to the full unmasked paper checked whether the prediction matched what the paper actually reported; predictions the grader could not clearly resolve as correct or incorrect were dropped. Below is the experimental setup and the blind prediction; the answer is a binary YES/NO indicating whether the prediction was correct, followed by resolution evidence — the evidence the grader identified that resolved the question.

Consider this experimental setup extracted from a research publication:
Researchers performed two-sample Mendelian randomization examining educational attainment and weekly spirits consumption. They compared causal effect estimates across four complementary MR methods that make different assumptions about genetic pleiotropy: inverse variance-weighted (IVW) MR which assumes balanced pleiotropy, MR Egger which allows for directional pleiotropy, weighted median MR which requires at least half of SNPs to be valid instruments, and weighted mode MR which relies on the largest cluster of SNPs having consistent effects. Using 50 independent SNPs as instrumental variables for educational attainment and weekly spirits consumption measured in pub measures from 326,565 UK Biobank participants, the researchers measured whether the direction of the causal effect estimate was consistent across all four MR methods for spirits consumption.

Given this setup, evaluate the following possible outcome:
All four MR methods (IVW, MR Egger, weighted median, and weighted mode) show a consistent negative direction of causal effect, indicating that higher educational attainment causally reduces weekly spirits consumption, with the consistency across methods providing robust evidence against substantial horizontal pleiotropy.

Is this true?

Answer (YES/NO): YES